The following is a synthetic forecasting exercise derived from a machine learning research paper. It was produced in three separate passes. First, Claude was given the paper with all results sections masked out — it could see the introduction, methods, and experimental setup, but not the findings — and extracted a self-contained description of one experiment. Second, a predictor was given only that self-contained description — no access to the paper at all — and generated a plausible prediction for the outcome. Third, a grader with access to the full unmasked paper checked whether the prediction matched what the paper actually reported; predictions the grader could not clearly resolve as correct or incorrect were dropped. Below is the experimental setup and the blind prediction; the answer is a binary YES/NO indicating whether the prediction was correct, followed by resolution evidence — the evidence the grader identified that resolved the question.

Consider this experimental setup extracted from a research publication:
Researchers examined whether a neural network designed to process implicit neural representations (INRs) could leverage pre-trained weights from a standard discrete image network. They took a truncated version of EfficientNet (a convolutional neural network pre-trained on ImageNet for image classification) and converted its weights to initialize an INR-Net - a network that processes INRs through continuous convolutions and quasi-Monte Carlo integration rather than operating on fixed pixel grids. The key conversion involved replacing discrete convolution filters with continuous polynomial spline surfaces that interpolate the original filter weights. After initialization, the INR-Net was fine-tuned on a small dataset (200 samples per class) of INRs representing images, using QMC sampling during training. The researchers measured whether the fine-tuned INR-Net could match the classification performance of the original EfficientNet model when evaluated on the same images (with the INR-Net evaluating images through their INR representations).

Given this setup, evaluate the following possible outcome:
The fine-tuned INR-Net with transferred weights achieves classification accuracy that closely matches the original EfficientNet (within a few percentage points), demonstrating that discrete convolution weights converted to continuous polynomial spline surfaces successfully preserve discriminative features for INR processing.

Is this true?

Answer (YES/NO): NO